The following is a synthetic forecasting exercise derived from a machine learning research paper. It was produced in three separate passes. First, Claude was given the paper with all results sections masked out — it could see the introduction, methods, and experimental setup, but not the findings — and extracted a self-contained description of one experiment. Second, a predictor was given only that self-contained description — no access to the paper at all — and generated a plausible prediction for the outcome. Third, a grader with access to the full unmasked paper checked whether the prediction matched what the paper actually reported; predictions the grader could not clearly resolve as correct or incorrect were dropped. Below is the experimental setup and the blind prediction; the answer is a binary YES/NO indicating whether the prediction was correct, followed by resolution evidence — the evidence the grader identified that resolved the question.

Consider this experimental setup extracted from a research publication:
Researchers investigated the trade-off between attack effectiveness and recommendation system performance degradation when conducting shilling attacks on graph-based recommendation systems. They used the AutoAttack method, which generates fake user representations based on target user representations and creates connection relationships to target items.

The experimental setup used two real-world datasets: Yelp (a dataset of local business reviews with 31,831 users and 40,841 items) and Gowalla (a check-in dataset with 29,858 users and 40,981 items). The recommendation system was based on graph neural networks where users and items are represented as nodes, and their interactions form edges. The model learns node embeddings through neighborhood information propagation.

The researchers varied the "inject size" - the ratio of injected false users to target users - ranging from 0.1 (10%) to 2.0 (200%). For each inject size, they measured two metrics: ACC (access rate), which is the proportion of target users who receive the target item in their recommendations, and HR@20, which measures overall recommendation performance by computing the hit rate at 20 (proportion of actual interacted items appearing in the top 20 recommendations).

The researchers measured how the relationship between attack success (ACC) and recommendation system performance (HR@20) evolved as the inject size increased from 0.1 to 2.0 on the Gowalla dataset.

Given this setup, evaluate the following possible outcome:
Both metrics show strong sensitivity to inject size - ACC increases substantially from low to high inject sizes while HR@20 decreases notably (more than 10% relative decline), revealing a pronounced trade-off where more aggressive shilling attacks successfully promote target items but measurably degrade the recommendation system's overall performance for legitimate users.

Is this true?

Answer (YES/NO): YES